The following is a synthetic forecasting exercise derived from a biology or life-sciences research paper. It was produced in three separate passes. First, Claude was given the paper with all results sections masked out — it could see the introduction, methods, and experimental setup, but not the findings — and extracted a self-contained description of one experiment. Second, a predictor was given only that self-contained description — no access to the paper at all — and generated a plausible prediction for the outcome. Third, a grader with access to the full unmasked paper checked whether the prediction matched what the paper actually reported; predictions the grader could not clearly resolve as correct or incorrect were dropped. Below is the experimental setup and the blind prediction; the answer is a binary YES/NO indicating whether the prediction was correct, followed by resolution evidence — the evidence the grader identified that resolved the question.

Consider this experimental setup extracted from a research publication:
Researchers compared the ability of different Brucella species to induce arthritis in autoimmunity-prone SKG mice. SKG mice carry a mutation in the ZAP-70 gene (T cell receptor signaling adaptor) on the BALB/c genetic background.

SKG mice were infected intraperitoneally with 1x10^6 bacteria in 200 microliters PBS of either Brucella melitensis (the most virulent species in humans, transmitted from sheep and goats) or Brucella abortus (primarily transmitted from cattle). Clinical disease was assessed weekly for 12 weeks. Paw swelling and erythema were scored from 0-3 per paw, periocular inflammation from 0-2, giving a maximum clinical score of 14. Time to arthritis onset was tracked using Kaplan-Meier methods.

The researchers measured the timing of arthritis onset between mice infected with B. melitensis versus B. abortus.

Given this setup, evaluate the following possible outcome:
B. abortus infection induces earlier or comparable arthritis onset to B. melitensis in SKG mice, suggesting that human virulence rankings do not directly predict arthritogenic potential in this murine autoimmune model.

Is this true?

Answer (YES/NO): NO